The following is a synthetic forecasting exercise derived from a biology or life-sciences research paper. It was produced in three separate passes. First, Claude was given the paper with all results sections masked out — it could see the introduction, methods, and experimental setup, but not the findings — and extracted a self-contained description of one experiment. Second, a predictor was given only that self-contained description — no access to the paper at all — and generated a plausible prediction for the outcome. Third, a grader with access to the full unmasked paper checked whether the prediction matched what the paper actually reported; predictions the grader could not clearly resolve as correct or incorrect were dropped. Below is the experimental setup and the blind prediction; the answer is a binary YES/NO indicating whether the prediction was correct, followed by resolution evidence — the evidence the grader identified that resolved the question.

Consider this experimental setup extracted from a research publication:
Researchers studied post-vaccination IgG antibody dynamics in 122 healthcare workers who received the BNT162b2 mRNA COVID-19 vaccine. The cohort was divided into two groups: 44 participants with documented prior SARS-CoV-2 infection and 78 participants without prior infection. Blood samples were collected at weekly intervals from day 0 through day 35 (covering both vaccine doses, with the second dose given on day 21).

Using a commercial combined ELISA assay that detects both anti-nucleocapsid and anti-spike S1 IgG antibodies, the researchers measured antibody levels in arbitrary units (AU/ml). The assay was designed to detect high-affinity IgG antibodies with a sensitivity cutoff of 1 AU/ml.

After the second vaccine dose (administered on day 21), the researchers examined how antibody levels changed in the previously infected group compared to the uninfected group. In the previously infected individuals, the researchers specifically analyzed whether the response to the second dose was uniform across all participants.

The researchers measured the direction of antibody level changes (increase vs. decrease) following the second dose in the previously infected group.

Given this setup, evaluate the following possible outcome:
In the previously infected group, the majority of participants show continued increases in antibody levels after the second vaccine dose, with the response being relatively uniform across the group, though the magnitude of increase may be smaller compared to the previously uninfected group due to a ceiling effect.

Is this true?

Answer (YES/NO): NO